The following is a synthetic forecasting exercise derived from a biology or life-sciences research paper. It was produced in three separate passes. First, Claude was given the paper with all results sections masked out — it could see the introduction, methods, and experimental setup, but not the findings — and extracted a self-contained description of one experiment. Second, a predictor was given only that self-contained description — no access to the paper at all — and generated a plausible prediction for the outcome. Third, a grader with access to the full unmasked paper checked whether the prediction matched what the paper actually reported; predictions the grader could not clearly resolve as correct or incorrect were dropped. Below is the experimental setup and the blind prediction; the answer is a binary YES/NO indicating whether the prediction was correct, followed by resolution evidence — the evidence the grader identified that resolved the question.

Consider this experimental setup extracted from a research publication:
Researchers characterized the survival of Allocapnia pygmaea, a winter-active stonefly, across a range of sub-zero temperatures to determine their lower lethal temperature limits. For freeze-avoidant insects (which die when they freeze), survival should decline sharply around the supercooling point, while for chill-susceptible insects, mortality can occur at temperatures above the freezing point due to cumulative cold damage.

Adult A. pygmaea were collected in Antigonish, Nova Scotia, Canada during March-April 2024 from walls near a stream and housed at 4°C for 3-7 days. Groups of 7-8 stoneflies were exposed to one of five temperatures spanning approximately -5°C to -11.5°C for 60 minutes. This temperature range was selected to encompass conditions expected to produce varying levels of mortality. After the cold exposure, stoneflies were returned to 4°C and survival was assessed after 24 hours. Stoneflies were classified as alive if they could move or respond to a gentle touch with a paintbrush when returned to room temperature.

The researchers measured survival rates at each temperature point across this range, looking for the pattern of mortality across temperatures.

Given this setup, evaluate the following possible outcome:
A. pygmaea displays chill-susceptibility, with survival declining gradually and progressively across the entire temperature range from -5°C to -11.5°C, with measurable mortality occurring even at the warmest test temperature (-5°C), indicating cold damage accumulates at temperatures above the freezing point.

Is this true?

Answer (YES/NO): NO